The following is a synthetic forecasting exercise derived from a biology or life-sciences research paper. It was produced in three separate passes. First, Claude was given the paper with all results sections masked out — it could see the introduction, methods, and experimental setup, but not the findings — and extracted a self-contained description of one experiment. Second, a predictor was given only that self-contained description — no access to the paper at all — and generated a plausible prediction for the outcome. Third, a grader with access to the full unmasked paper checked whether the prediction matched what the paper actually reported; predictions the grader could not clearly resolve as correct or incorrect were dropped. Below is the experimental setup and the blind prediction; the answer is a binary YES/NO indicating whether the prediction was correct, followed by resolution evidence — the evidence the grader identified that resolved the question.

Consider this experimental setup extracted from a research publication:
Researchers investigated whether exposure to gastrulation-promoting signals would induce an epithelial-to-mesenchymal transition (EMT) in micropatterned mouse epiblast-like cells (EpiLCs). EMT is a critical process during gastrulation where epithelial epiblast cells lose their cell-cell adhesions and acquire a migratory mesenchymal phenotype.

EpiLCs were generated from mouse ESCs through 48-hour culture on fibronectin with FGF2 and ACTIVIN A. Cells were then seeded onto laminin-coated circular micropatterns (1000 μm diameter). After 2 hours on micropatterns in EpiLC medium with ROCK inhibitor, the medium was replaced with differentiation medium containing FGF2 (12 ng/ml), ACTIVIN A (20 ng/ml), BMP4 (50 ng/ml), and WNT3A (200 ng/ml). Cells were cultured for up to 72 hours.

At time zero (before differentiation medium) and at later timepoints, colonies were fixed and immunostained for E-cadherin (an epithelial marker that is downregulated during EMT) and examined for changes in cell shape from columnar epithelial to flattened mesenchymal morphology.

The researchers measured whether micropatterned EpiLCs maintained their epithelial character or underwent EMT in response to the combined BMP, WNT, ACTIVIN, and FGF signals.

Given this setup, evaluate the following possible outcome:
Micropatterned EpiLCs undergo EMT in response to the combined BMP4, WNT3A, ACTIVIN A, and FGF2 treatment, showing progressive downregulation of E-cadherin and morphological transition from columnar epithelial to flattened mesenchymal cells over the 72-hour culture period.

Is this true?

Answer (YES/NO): YES